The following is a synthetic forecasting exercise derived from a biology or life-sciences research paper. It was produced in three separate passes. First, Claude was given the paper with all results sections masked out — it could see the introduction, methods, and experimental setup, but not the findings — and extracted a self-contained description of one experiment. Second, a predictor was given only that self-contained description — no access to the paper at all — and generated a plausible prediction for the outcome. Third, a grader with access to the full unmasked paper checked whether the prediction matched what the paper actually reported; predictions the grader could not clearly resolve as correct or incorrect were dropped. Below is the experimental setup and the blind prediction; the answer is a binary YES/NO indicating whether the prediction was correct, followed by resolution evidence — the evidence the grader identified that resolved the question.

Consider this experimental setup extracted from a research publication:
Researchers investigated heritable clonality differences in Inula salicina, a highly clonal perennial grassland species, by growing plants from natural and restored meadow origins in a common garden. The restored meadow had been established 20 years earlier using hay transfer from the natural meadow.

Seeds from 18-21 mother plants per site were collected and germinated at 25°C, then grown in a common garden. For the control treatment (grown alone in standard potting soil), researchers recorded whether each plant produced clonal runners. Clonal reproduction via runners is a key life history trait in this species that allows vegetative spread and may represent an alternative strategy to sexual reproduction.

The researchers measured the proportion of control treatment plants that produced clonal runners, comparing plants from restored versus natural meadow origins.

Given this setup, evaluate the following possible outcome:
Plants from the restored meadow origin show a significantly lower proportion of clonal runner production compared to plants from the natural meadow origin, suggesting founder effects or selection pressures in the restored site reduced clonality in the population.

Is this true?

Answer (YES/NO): NO